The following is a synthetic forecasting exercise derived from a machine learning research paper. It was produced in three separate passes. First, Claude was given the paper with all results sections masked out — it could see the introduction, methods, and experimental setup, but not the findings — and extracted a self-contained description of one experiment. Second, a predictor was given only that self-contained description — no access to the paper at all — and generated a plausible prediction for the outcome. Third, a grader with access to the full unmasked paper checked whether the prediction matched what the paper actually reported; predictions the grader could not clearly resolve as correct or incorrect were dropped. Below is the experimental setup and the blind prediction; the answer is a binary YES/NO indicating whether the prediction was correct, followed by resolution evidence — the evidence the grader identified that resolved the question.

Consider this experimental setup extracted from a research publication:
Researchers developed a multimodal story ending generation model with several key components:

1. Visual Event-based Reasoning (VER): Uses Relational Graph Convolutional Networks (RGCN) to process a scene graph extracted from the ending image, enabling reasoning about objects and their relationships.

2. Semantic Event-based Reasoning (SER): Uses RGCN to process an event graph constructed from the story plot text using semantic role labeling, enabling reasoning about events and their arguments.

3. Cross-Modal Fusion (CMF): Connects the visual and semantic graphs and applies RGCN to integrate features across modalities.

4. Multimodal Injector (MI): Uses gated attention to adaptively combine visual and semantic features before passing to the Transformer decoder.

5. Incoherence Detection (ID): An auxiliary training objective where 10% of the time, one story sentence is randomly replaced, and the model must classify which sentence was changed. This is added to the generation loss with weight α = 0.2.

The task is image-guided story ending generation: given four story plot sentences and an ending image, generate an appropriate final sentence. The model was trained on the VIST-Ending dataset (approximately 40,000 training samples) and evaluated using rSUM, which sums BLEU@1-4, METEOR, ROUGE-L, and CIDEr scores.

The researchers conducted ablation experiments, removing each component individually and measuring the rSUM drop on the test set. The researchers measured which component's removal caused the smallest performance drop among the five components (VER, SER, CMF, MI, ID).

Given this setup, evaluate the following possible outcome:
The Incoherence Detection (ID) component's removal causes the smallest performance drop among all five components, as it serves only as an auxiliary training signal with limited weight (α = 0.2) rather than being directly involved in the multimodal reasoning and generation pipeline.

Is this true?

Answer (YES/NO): YES